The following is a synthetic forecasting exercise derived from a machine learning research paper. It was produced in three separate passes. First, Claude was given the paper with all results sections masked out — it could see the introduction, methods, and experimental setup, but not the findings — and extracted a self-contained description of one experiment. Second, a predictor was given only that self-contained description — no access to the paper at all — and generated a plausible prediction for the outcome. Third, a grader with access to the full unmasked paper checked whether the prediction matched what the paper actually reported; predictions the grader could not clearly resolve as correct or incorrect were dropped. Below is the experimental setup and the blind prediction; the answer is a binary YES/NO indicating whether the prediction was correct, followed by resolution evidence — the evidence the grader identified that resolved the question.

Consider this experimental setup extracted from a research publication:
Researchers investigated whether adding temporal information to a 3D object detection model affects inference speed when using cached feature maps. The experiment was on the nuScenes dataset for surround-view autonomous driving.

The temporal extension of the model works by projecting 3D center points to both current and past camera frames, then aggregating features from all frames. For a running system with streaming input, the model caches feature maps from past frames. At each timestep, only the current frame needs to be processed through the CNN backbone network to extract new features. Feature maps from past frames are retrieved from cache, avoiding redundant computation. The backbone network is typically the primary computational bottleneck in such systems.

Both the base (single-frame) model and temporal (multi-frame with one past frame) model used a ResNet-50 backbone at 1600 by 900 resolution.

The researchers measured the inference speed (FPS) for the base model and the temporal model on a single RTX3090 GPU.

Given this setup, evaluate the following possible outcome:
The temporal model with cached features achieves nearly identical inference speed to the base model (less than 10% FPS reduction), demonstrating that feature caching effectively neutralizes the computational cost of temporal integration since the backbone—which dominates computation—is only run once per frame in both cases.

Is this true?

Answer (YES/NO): YES